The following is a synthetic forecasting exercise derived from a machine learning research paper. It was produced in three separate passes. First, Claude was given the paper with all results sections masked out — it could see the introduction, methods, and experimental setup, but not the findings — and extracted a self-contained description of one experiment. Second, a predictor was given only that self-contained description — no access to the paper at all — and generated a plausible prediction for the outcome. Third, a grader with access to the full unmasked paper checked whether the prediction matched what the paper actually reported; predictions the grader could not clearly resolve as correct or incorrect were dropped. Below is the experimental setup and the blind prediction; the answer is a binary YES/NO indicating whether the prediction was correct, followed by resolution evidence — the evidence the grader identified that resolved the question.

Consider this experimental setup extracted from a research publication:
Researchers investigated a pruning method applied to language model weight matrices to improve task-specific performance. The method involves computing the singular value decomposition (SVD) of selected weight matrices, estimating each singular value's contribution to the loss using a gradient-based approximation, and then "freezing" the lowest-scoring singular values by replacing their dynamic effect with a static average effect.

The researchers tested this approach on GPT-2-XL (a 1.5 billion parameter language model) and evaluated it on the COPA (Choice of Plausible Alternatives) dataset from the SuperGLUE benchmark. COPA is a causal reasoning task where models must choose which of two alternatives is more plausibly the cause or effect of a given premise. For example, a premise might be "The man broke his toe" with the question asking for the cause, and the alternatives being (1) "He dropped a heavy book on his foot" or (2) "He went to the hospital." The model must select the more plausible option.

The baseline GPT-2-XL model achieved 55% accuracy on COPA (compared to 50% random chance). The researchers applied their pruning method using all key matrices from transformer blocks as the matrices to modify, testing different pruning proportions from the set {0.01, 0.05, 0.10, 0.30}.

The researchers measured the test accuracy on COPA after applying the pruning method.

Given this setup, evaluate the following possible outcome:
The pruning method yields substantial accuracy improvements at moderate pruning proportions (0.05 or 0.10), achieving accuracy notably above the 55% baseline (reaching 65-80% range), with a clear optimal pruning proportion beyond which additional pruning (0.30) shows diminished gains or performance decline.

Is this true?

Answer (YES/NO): NO